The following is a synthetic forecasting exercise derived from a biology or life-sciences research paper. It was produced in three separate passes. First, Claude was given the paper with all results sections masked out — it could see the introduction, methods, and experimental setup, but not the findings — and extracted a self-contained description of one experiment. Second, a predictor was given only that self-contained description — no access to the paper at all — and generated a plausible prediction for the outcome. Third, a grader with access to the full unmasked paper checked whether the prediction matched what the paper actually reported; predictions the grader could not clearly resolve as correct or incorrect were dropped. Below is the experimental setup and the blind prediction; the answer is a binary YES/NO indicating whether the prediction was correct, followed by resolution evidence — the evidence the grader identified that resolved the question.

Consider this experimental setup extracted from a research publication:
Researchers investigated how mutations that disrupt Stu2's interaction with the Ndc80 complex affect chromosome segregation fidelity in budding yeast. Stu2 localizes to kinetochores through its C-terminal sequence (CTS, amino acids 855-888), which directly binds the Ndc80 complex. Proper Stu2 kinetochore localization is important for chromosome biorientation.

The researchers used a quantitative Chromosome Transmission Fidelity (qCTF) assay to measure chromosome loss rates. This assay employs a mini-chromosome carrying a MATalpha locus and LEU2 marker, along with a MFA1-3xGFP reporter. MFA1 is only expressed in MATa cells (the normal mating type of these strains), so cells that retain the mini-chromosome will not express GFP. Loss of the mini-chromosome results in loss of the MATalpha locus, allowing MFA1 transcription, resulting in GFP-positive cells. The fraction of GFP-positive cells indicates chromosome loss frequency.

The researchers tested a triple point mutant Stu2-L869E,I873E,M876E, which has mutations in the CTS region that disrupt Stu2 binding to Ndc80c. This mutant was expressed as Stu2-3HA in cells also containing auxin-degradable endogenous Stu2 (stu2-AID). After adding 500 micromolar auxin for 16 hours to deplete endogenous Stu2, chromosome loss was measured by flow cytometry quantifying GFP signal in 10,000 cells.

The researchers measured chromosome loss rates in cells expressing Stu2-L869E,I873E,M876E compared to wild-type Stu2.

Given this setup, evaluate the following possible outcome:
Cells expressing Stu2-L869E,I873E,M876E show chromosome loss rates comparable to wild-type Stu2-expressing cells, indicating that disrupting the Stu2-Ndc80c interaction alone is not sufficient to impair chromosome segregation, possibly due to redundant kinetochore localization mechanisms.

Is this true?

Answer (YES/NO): NO